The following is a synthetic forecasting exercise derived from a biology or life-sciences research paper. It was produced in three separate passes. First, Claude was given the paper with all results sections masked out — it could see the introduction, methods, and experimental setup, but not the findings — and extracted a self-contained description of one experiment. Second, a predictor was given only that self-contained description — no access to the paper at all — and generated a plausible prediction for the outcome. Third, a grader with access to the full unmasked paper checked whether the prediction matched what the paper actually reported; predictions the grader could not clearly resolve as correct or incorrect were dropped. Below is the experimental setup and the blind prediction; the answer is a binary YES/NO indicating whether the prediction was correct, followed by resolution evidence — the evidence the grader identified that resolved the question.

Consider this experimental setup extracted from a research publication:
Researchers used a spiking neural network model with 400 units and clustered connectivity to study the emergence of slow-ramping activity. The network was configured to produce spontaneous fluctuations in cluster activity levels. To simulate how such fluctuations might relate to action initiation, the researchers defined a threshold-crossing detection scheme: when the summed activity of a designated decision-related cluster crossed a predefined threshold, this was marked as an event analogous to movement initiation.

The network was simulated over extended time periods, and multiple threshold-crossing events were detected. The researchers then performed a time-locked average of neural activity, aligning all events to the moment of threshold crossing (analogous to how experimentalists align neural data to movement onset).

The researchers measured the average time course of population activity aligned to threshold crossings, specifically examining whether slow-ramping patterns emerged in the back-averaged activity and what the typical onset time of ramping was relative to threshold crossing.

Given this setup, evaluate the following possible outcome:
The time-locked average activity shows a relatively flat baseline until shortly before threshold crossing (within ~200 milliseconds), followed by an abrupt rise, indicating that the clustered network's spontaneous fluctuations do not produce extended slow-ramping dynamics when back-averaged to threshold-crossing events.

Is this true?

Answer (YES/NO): NO